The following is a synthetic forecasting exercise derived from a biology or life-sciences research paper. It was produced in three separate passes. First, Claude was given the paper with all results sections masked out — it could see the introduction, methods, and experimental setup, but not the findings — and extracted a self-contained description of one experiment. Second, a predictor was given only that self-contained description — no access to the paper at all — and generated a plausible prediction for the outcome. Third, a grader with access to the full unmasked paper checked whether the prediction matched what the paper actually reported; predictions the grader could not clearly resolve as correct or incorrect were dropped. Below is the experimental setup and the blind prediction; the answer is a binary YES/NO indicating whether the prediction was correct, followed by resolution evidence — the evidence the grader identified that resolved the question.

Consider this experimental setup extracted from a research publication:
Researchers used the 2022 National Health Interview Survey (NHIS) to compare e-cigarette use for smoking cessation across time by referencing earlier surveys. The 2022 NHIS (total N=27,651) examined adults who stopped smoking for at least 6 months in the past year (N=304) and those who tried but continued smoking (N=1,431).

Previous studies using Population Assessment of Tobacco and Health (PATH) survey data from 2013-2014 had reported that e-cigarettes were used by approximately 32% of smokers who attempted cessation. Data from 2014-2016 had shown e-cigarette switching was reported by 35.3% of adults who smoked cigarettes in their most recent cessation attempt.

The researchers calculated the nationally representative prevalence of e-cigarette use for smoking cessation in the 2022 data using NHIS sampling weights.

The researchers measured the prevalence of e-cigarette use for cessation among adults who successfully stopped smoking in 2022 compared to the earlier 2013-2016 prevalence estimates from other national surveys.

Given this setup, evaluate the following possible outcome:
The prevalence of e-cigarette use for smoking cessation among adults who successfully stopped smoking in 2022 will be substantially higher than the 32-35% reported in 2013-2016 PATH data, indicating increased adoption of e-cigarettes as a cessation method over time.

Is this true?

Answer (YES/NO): YES